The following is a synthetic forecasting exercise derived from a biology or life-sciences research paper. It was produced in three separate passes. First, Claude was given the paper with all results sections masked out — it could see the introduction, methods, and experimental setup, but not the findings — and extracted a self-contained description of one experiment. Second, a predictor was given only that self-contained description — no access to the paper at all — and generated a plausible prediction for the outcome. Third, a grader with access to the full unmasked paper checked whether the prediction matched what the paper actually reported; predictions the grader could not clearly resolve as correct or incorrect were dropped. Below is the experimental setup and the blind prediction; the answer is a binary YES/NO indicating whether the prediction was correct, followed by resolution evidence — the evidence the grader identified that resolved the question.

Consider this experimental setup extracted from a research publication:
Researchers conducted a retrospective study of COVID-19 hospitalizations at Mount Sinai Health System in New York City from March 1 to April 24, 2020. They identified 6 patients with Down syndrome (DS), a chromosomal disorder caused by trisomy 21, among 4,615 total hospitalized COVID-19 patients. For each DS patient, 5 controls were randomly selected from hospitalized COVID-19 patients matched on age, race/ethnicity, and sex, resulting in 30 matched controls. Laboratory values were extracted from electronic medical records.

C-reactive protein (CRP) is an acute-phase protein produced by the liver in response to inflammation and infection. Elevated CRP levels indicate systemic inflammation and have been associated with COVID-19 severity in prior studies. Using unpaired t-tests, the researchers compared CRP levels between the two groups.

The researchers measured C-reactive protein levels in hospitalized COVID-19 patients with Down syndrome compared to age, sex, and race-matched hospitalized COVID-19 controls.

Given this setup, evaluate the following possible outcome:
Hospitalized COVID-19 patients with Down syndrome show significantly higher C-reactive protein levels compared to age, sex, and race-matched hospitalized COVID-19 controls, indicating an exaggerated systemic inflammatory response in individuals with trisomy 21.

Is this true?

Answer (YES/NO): NO